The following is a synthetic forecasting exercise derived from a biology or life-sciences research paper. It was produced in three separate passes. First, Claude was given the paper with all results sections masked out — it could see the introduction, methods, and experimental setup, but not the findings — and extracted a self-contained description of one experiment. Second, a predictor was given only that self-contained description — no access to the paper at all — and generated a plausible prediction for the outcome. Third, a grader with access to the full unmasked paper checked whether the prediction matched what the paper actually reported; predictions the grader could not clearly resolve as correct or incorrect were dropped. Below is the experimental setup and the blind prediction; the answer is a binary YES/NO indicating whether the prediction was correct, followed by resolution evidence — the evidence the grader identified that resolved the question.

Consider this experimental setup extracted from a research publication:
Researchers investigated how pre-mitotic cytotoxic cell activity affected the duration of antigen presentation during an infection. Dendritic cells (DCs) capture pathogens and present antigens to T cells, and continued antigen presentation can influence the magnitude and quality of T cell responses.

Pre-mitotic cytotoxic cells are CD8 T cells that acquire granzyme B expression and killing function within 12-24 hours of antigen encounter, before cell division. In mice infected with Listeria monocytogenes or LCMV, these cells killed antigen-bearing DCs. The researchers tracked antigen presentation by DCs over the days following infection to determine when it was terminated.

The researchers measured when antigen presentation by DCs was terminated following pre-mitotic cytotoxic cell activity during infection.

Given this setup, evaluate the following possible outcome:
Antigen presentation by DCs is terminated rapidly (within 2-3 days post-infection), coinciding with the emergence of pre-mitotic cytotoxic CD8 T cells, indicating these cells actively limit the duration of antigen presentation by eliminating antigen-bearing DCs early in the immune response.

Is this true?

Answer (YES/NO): YES